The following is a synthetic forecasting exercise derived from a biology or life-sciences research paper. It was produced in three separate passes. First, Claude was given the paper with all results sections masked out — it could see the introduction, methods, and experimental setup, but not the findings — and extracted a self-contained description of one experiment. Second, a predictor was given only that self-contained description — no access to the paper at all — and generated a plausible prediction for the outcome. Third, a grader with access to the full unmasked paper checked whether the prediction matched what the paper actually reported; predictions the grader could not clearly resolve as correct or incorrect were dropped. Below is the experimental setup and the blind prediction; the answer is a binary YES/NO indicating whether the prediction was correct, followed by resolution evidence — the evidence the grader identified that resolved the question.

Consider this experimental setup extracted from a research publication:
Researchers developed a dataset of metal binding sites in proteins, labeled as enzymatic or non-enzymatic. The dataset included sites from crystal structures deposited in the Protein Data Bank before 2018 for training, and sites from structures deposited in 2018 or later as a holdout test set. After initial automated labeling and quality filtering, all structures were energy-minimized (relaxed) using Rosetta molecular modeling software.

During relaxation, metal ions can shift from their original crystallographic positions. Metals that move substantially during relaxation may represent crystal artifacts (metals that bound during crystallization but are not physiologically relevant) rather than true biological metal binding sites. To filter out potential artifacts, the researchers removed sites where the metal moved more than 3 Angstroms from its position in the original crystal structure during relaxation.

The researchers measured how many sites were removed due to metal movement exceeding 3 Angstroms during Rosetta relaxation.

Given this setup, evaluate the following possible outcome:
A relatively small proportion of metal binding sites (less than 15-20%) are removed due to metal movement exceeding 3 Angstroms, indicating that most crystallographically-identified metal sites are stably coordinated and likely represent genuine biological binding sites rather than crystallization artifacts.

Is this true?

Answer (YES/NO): YES